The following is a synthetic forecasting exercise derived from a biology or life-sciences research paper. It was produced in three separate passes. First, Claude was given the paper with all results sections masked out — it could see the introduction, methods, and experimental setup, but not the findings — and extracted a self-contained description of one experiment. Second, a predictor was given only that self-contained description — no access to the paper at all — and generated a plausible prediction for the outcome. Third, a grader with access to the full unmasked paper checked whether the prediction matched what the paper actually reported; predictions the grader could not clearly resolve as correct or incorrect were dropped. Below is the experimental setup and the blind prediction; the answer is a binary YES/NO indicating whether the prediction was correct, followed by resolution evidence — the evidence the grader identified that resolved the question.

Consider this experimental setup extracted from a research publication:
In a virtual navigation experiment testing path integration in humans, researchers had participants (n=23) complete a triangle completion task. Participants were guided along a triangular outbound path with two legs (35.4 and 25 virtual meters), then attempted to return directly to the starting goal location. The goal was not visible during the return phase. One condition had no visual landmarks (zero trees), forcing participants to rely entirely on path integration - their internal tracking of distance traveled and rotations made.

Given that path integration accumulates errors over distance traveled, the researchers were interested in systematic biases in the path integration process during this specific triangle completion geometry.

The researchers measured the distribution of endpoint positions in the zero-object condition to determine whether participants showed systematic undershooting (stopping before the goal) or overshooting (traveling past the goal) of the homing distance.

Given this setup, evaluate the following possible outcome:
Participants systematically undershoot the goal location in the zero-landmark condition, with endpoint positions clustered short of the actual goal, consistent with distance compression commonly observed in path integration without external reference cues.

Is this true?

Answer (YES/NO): NO